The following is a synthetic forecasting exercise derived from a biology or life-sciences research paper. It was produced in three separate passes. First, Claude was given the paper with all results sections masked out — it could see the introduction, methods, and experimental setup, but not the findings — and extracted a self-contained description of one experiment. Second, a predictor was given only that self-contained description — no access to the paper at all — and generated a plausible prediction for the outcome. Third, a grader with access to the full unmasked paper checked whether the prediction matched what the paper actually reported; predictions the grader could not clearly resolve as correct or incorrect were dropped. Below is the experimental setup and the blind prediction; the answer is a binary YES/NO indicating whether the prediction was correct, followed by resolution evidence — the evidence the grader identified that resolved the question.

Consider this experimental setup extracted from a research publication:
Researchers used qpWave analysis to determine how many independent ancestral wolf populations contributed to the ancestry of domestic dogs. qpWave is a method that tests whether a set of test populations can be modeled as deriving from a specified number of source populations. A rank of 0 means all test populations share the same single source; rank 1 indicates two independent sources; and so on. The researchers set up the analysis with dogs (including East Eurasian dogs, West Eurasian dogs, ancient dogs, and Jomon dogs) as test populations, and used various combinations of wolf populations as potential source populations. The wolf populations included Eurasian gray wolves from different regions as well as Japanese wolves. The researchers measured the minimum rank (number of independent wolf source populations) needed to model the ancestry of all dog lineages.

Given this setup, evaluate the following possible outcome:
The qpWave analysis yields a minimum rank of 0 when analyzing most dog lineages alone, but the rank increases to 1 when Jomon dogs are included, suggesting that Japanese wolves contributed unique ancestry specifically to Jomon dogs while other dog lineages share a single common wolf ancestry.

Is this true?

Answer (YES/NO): NO